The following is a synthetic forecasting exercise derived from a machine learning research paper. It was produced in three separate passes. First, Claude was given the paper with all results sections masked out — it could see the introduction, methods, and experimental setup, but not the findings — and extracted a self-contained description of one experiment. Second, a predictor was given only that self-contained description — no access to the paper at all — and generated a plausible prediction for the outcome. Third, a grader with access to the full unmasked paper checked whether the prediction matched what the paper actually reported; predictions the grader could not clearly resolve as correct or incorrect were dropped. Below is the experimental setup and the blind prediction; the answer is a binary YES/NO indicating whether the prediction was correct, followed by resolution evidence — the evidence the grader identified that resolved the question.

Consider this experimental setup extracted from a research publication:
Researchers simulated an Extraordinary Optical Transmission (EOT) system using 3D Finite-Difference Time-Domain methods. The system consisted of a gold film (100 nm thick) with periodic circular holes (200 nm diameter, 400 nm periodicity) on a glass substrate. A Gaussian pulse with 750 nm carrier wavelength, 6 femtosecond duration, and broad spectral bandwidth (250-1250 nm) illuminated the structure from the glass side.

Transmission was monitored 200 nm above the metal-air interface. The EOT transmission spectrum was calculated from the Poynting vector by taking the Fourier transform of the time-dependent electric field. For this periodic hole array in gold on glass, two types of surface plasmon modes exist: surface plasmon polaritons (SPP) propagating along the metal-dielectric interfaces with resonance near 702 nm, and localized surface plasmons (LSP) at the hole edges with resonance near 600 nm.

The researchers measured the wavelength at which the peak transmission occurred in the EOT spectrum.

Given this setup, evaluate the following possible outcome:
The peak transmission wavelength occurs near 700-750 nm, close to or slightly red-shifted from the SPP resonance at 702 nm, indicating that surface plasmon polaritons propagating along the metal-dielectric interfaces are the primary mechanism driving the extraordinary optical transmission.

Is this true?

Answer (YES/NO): YES